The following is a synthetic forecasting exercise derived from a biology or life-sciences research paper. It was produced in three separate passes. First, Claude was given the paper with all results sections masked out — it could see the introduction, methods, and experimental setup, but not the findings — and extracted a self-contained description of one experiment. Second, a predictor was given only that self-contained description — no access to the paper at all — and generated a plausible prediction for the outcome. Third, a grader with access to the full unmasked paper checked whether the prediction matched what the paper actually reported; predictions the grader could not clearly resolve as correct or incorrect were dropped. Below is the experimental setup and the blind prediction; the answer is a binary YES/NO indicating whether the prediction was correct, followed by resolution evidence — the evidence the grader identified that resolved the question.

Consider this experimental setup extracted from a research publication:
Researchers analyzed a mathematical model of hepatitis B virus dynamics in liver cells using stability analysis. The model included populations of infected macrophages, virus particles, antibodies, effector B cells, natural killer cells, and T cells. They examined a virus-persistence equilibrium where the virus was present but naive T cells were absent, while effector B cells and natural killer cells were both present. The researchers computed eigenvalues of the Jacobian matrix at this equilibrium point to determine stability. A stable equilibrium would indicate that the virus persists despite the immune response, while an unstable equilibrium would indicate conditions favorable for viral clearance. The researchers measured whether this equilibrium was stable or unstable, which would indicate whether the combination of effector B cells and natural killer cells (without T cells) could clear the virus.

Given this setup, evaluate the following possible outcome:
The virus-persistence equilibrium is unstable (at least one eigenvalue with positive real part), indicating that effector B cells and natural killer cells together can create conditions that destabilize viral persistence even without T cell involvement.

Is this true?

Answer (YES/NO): NO